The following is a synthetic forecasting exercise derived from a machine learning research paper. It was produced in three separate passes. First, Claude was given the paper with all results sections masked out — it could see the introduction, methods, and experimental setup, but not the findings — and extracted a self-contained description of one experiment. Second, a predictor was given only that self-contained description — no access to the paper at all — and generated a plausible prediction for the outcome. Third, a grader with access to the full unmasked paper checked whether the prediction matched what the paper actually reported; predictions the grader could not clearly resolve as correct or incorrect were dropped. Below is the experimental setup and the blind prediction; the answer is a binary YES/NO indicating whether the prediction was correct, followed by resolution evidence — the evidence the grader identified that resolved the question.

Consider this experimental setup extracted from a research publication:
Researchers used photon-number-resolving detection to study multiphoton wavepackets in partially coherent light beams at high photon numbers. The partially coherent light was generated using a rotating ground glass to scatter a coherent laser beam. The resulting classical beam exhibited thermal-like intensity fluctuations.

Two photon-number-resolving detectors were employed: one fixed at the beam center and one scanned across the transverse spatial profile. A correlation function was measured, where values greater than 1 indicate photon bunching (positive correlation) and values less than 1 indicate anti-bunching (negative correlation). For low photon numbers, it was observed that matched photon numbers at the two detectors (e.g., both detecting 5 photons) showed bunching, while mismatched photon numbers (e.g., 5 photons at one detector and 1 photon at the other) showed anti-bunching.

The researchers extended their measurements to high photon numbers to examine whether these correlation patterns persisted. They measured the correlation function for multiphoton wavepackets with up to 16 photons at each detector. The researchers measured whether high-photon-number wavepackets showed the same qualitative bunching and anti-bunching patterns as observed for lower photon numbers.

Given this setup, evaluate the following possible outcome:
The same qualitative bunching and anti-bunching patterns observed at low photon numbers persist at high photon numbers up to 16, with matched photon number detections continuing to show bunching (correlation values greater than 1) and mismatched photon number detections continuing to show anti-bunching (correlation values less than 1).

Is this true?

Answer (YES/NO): YES